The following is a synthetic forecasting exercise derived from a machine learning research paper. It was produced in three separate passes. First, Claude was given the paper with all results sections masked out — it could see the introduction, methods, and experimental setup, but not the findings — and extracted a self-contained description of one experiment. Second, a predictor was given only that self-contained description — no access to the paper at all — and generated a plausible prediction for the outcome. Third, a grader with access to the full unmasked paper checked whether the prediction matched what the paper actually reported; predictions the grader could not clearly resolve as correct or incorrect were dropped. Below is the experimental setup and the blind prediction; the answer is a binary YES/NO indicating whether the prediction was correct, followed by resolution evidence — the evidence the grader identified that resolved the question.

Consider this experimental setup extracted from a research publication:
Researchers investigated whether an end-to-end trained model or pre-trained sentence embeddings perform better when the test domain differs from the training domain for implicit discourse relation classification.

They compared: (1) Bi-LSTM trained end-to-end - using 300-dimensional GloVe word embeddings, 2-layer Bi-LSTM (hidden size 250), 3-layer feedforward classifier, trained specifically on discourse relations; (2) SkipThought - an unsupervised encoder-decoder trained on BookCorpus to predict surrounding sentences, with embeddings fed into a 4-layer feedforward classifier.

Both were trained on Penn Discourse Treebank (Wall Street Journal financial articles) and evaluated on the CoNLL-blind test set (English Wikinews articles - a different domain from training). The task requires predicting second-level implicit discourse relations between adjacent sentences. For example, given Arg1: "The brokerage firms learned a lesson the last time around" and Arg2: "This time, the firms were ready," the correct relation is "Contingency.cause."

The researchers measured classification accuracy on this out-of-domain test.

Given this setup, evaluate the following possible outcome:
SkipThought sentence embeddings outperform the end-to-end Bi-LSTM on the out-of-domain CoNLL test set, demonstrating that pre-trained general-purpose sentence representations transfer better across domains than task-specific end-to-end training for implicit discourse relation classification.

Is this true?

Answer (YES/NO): YES